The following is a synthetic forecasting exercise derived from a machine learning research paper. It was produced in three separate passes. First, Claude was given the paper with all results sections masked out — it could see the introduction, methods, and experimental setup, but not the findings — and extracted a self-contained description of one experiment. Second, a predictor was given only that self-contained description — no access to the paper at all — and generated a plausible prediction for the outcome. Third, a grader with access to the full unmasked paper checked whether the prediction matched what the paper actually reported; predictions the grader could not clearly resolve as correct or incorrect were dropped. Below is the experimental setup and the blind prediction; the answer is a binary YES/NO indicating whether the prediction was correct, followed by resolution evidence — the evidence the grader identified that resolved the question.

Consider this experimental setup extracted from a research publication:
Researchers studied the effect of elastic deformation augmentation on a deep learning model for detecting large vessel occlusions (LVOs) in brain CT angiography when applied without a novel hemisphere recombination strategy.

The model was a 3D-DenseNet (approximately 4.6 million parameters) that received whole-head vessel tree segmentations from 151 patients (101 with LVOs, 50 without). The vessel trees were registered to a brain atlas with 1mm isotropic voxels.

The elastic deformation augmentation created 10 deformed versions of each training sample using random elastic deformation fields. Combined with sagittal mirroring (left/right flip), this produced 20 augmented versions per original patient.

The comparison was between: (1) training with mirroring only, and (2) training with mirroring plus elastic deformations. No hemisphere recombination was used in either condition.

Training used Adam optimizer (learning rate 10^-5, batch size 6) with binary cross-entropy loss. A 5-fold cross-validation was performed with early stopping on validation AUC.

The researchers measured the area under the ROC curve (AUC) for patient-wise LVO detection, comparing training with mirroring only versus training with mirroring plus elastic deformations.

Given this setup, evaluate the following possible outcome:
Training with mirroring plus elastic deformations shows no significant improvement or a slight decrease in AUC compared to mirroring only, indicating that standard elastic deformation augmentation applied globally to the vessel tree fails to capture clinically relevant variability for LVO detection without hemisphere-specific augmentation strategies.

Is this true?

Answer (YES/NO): NO